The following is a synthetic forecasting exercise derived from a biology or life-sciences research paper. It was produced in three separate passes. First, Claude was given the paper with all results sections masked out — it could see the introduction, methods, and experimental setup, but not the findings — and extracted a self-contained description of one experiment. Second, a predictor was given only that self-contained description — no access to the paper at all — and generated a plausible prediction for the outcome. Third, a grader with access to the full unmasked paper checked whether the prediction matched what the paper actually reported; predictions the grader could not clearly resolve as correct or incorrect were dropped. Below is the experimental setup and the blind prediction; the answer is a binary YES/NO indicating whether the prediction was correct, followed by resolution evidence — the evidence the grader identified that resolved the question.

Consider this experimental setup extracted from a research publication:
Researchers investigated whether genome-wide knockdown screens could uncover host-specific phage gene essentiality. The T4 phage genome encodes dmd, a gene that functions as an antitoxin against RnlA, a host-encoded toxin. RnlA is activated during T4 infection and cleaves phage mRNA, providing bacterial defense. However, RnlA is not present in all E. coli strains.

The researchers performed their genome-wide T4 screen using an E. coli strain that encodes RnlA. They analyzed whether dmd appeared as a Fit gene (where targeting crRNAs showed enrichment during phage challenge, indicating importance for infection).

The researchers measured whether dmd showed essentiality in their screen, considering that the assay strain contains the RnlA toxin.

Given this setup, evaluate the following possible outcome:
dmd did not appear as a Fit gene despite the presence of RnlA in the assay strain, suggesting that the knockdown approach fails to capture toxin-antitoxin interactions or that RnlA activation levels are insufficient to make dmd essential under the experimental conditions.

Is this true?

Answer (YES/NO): NO